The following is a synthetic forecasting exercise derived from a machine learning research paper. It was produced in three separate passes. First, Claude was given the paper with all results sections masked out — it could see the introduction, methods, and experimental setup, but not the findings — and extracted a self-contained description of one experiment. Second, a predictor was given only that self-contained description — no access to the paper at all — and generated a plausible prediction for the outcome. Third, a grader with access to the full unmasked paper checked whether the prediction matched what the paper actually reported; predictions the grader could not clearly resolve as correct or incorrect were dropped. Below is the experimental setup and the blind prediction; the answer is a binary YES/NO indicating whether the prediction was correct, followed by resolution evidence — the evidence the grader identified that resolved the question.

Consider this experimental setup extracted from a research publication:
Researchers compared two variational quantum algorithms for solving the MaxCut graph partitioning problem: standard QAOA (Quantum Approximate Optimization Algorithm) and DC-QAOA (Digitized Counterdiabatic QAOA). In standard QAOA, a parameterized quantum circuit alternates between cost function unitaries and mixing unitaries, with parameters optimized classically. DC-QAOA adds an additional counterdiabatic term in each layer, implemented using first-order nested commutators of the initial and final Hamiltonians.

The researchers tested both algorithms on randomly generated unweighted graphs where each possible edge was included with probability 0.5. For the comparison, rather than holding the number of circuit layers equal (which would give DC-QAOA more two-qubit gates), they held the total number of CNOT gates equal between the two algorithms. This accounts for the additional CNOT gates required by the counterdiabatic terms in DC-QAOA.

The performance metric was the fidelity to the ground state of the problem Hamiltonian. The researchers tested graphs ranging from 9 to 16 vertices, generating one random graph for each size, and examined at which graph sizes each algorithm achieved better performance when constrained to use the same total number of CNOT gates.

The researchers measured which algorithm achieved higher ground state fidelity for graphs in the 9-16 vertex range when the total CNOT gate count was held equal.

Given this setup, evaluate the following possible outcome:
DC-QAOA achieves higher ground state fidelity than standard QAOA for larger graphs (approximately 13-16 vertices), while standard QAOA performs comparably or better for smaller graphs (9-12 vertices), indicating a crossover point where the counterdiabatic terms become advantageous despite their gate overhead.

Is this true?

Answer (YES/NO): NO